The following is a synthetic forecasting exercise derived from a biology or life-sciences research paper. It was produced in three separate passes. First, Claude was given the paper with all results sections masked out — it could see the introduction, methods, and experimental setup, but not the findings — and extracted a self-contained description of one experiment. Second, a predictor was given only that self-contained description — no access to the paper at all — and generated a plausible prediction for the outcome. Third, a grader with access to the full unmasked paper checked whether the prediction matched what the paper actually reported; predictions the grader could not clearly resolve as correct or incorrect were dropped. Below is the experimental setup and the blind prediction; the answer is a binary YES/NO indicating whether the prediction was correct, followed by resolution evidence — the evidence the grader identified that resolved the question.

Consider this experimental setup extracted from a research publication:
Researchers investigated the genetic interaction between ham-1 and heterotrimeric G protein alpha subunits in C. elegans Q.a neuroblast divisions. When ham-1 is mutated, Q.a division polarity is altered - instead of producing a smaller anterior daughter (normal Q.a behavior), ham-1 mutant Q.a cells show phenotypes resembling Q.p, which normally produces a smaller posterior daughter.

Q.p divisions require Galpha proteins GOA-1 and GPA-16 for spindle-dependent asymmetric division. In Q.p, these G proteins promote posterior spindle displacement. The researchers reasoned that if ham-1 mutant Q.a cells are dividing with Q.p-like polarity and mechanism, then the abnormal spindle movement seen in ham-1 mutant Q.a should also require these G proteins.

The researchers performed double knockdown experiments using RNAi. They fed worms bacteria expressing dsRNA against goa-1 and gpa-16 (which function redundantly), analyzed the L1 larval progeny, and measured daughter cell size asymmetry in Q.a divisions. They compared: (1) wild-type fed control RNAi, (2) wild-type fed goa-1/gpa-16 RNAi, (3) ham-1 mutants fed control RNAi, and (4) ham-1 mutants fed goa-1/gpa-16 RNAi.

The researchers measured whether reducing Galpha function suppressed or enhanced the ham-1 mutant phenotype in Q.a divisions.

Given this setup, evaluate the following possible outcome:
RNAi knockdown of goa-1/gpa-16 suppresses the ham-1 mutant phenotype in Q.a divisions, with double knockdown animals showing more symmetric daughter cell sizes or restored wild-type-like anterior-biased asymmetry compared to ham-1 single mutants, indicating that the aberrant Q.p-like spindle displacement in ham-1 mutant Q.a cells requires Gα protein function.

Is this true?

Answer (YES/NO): YES